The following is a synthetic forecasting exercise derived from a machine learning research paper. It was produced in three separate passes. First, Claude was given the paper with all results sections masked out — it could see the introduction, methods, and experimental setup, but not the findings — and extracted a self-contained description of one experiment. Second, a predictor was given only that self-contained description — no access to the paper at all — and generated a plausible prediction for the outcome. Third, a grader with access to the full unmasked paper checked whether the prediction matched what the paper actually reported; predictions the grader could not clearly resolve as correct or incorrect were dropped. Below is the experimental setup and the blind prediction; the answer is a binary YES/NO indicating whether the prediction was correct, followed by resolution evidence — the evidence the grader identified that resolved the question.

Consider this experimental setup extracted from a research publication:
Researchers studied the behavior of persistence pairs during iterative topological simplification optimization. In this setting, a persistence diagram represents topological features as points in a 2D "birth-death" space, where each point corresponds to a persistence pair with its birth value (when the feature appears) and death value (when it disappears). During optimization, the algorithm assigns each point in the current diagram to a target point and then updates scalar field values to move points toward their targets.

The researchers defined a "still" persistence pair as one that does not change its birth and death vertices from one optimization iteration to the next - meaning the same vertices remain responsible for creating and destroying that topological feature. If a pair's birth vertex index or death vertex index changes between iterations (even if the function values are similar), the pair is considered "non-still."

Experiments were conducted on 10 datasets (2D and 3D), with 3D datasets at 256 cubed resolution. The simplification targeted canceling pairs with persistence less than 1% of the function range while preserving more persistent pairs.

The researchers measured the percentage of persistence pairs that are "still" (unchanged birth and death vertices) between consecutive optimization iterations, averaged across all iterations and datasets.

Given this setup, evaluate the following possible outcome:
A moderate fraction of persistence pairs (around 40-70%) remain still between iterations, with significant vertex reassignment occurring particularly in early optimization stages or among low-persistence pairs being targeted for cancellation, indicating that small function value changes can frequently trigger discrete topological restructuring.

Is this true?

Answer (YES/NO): NO